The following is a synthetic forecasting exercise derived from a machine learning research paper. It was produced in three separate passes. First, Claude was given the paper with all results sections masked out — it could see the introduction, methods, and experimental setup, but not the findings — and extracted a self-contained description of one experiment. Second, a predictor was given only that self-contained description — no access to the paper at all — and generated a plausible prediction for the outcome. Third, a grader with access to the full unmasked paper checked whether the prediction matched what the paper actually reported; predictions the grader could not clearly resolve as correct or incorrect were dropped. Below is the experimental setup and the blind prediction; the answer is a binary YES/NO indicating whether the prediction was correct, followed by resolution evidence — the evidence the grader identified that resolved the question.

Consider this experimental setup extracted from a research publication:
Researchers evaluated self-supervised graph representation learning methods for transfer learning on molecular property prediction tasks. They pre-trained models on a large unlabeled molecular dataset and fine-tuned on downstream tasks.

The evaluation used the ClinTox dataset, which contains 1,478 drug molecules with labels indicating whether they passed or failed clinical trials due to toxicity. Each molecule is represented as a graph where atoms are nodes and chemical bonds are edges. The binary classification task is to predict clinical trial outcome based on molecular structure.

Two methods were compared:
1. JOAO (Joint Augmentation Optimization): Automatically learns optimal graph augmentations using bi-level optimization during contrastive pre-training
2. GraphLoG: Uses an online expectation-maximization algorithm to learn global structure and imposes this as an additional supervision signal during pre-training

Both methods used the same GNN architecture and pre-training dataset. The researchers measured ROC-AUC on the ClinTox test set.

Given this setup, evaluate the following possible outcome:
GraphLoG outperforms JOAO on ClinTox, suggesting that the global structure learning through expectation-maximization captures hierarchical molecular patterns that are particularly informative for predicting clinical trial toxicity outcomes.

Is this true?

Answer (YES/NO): NO